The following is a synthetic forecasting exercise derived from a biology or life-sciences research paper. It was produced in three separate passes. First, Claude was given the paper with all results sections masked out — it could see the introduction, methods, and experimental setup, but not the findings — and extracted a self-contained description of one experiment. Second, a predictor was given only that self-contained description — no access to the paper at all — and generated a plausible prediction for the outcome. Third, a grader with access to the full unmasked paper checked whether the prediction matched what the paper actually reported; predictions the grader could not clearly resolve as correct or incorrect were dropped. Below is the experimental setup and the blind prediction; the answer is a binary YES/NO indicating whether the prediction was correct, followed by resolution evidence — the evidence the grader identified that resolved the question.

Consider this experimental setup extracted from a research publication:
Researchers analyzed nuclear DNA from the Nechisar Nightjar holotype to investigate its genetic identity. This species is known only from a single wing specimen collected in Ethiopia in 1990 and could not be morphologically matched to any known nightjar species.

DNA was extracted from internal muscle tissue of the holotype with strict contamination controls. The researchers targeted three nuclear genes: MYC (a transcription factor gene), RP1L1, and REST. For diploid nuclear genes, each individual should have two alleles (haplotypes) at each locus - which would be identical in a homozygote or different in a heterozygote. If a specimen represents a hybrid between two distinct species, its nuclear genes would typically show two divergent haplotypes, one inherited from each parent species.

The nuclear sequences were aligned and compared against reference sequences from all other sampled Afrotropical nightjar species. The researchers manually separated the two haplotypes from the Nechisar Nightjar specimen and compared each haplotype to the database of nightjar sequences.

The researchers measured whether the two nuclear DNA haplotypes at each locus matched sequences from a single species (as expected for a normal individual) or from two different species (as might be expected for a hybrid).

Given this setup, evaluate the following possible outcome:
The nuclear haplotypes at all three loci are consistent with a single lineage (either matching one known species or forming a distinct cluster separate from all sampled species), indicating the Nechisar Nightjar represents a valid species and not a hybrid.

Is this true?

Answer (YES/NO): NO